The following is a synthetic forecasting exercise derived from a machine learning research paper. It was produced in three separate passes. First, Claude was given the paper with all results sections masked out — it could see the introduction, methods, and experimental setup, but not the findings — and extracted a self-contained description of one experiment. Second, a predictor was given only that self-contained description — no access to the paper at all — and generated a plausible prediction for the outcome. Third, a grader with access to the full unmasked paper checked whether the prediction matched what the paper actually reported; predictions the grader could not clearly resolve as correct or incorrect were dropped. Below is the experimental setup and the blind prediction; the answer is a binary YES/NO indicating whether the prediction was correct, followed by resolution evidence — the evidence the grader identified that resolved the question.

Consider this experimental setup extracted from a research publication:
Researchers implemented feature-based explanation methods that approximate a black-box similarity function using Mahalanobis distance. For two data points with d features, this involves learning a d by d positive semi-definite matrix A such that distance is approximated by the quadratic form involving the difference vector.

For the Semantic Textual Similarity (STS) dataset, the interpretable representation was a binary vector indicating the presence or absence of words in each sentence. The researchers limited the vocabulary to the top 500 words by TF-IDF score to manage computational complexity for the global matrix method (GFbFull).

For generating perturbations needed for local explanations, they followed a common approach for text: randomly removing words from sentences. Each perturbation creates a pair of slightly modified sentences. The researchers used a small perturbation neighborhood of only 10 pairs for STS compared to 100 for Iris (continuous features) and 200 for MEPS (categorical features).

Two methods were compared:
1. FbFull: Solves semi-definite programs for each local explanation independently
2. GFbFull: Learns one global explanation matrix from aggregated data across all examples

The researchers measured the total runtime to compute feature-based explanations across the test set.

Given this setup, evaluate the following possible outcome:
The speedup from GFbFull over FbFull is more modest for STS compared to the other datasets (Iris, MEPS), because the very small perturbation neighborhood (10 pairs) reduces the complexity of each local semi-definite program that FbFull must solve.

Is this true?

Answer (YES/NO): NO